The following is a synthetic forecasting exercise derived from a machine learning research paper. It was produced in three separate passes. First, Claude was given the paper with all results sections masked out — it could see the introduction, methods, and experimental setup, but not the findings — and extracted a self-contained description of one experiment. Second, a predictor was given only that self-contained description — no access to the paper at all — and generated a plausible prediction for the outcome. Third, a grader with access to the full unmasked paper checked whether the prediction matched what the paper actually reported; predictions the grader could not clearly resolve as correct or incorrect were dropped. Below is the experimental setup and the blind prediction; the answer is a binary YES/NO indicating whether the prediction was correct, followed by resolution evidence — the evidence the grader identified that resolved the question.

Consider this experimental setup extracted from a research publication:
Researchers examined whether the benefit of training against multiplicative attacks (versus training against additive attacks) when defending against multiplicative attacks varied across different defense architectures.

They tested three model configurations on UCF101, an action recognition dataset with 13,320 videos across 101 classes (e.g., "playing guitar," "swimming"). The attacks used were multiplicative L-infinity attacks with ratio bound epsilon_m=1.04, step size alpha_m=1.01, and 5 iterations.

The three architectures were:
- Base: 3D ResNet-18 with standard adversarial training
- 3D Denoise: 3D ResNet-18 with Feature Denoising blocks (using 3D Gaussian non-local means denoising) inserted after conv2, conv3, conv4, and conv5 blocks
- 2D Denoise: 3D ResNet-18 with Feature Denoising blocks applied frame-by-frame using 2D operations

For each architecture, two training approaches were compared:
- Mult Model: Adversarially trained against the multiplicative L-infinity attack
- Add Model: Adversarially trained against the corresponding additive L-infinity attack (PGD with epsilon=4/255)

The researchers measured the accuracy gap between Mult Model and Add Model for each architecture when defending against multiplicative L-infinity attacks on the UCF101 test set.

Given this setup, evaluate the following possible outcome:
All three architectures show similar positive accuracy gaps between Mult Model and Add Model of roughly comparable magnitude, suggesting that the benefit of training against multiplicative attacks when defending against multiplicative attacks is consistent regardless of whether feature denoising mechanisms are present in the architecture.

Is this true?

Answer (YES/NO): NO